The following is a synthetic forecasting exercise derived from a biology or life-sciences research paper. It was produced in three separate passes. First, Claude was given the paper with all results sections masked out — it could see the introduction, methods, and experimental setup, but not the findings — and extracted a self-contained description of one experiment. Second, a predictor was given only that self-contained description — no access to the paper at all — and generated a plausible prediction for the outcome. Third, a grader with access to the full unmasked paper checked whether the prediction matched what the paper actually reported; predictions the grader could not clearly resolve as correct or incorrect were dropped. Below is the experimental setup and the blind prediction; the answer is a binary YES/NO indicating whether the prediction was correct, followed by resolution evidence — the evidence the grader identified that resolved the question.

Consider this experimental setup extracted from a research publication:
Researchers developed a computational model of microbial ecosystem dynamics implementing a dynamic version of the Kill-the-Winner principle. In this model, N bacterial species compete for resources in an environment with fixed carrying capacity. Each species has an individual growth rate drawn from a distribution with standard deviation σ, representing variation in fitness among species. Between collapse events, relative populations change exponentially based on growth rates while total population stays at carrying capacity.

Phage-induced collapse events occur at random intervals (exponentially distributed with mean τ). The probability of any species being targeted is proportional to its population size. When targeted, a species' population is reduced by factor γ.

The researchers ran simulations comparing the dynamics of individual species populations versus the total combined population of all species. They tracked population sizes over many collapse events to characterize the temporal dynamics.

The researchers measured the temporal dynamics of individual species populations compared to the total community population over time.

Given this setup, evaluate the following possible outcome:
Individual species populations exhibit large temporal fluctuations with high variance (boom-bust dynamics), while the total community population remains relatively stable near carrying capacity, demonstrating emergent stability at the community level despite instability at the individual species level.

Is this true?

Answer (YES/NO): YES